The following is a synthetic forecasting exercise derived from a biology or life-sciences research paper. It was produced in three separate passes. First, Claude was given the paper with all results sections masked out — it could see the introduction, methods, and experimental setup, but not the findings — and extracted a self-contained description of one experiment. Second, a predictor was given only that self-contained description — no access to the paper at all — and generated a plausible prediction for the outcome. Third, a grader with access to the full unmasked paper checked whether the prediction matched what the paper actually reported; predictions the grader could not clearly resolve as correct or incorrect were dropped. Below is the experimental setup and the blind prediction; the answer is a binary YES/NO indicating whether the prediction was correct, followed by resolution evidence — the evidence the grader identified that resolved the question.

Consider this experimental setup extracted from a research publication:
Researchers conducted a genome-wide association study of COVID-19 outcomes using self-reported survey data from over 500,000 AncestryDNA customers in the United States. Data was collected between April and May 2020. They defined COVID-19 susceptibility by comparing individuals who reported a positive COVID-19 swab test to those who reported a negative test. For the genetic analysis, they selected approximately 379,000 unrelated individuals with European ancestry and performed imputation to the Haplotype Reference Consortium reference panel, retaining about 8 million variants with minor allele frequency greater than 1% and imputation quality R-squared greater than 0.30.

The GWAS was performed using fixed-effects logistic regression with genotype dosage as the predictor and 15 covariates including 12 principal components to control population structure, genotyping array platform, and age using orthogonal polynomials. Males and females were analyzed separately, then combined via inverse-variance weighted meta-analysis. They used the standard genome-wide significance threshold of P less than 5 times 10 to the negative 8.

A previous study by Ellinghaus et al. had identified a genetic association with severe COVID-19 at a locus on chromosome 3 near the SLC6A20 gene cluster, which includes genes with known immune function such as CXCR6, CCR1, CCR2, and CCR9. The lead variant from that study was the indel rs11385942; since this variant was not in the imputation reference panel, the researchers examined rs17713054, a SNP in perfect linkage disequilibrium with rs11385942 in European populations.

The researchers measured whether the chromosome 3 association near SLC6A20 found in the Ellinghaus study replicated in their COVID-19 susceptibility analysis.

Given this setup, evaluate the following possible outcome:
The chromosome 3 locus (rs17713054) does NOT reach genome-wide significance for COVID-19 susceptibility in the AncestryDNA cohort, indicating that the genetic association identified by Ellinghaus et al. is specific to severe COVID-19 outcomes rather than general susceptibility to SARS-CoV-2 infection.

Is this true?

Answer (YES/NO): YES